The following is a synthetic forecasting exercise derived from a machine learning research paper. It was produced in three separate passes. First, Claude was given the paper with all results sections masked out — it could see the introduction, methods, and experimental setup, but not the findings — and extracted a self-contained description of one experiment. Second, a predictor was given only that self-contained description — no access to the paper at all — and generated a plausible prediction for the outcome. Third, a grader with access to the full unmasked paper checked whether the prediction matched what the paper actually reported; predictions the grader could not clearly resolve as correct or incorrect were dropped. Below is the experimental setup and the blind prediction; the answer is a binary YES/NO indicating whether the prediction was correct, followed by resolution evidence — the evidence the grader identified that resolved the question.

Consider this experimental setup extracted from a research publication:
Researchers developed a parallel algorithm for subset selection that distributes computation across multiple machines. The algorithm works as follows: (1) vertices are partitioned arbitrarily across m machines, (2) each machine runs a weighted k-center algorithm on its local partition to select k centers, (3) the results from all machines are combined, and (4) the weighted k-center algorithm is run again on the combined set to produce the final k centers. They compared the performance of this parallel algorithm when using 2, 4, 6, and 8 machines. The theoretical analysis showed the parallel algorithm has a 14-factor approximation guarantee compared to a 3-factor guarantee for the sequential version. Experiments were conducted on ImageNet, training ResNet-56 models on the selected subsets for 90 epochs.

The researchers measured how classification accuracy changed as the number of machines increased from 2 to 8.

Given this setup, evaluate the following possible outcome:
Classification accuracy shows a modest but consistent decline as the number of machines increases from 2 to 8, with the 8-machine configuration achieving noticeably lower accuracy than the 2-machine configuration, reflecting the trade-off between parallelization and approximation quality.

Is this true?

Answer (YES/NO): NO